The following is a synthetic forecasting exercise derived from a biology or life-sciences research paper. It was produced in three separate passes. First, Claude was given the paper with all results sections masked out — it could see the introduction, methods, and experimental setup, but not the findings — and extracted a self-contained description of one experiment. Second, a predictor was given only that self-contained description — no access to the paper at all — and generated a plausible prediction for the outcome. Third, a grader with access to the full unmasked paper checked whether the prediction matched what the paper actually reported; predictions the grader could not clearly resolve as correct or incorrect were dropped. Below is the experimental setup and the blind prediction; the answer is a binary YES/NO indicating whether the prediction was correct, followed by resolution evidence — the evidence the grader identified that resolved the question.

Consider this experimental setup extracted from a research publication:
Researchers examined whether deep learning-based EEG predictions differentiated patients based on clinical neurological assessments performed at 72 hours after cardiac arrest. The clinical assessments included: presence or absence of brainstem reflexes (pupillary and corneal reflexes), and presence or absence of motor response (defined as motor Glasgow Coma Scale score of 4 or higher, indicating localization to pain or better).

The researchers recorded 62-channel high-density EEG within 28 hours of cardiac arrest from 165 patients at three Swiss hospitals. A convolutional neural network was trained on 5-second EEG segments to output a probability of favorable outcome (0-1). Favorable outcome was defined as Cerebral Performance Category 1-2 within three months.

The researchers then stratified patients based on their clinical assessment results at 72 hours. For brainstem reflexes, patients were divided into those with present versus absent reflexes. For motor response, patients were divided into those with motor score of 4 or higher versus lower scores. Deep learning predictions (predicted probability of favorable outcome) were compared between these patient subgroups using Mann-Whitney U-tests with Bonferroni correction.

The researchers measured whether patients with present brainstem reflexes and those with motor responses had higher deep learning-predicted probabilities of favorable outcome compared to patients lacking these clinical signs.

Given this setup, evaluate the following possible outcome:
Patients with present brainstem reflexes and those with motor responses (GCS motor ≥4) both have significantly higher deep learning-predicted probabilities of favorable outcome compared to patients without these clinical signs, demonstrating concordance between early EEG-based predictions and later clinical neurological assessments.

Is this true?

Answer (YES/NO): NO